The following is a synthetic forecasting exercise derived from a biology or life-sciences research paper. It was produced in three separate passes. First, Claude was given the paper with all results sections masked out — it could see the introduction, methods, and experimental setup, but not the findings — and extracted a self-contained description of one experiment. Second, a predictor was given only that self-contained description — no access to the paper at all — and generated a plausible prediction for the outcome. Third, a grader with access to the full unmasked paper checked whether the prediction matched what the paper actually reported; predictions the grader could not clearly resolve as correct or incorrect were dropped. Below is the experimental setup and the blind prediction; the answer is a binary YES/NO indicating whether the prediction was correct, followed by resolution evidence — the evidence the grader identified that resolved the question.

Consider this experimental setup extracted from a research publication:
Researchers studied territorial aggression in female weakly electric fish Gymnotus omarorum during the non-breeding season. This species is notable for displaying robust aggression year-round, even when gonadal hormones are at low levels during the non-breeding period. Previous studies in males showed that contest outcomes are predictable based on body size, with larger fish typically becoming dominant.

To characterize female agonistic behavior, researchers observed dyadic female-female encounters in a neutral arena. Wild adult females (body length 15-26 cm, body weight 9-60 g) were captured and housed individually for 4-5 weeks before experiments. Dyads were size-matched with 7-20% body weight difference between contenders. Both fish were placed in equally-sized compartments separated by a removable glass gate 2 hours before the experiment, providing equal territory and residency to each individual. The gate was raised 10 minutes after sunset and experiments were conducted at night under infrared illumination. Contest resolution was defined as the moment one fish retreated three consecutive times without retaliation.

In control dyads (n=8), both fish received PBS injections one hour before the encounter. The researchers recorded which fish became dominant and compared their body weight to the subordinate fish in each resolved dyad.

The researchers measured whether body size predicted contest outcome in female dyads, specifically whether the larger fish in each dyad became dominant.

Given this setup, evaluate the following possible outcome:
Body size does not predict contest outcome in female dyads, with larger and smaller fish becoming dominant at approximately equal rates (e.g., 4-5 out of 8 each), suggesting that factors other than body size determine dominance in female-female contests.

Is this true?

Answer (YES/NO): NO